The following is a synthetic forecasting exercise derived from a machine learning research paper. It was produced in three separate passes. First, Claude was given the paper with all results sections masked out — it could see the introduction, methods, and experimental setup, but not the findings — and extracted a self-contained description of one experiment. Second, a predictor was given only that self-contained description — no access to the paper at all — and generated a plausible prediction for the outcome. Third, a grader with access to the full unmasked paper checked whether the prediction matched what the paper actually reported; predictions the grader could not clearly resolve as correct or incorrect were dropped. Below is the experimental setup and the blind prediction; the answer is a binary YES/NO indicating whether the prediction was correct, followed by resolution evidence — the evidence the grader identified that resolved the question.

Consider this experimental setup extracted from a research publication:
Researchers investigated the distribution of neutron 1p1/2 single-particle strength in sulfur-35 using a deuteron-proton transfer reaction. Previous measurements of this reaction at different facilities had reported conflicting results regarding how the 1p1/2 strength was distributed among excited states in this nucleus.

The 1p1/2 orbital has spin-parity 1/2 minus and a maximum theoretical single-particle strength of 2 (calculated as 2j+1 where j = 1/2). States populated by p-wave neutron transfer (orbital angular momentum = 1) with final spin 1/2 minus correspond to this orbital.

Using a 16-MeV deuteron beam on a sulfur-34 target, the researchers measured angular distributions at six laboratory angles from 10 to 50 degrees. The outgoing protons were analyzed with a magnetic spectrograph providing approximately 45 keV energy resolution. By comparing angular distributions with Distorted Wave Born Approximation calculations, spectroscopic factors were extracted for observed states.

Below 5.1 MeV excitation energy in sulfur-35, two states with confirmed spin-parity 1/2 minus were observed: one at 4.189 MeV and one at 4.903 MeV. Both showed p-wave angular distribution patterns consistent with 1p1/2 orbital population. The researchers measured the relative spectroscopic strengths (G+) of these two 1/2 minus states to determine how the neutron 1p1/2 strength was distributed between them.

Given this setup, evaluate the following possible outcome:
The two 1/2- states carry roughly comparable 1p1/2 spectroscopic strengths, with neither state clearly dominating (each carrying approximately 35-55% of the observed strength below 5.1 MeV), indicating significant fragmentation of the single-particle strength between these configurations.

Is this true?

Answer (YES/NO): NO